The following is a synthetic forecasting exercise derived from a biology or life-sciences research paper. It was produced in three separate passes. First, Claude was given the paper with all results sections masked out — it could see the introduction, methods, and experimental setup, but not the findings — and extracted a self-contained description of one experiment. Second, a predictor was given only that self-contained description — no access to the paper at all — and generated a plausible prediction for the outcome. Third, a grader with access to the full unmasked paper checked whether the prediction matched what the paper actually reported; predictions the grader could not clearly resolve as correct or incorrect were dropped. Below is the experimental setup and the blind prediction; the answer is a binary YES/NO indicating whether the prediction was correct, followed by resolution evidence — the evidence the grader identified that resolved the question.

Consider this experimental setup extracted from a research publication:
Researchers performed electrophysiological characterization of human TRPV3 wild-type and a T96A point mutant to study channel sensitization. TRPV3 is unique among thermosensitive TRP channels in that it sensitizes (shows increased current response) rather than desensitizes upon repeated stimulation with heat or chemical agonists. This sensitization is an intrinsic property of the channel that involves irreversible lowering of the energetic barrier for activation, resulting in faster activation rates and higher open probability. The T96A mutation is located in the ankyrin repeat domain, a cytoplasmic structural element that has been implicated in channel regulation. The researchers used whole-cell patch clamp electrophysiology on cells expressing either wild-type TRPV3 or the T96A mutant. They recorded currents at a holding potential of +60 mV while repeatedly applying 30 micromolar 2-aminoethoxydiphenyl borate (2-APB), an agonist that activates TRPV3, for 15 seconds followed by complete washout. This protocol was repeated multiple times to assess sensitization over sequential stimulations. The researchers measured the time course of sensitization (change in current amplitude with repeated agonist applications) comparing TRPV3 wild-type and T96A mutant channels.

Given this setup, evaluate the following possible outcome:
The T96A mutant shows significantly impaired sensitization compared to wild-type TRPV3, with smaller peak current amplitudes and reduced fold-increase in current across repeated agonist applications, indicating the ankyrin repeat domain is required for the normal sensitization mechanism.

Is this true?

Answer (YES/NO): NO